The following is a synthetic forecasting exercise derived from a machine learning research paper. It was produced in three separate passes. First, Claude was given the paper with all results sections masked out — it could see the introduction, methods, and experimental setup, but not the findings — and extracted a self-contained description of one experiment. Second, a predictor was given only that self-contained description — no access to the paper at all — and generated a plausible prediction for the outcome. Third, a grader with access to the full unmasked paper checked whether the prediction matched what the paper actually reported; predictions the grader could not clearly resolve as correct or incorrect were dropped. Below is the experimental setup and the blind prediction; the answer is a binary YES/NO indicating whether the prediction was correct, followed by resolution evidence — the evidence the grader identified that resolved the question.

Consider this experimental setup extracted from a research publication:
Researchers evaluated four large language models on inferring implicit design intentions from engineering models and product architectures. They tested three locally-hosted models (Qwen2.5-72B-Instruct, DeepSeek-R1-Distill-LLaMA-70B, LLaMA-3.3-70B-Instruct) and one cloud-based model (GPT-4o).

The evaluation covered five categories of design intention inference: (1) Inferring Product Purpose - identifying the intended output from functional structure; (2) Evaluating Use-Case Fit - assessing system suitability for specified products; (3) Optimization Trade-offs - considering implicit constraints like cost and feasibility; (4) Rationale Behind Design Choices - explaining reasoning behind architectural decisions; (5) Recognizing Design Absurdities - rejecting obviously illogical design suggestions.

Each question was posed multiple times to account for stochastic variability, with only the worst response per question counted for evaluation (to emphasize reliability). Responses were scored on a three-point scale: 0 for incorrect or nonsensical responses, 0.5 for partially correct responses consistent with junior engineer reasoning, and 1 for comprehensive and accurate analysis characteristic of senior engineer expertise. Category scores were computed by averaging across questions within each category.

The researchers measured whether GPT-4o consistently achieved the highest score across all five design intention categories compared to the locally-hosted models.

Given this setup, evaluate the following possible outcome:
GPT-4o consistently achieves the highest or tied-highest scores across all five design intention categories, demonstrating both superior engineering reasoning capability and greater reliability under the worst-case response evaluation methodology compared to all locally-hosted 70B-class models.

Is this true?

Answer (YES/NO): NO